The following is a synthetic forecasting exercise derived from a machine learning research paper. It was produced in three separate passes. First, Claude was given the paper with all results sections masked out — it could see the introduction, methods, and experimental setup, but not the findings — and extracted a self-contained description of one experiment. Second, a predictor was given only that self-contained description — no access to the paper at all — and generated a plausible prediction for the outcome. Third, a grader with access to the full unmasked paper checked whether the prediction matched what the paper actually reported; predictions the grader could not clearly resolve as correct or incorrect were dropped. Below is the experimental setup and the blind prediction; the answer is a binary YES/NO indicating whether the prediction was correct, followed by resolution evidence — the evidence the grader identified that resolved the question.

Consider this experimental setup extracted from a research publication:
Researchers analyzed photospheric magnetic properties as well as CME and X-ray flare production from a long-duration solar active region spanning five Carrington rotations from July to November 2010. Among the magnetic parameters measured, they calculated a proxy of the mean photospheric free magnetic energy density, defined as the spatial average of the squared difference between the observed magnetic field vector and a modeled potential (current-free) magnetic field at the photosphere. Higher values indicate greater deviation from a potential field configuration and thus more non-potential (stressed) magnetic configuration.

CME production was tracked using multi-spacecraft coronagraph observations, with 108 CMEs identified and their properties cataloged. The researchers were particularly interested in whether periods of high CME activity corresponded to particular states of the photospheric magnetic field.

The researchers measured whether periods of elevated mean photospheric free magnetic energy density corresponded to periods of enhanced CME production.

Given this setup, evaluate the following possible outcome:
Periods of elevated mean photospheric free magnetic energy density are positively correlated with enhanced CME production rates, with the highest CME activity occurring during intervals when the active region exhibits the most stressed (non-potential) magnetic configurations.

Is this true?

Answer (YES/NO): NO